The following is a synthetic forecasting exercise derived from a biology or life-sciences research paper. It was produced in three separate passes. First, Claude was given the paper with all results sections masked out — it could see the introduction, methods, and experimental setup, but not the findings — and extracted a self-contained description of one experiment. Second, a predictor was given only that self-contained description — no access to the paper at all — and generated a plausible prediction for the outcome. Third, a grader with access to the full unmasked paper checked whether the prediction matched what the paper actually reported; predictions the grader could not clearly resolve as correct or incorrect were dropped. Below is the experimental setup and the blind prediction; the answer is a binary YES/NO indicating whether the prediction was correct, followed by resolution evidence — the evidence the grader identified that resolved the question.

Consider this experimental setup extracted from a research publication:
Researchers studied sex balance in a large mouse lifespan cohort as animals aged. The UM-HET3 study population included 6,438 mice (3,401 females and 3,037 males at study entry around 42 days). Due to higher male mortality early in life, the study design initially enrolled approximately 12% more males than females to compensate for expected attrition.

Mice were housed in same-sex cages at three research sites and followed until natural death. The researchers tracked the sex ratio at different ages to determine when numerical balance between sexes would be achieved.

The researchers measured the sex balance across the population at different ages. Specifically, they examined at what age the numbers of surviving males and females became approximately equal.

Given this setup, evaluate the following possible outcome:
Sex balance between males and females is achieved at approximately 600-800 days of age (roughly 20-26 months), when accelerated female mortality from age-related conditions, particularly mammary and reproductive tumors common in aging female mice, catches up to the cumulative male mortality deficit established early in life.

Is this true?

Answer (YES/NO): NO